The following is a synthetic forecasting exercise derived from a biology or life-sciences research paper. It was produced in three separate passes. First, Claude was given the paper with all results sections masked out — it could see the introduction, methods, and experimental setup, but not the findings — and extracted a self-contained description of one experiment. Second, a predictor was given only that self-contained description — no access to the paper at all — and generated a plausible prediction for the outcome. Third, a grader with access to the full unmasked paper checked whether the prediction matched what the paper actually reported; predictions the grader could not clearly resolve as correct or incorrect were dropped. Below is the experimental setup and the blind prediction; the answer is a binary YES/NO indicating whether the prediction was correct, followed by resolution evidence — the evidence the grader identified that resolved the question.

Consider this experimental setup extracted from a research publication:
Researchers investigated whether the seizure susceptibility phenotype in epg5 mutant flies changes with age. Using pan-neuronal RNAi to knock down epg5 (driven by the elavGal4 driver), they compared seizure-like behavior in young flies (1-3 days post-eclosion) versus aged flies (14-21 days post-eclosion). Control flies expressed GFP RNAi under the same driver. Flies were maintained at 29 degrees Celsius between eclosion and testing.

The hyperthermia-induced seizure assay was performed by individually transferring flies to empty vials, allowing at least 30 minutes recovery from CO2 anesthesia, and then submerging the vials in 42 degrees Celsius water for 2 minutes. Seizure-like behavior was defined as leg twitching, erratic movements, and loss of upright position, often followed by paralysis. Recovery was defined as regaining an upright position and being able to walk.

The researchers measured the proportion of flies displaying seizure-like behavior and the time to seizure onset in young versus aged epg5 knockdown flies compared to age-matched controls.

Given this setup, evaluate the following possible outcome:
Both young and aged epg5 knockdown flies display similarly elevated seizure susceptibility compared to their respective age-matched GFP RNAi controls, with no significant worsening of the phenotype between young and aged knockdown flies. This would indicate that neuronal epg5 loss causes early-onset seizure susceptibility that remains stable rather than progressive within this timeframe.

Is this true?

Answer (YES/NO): NO